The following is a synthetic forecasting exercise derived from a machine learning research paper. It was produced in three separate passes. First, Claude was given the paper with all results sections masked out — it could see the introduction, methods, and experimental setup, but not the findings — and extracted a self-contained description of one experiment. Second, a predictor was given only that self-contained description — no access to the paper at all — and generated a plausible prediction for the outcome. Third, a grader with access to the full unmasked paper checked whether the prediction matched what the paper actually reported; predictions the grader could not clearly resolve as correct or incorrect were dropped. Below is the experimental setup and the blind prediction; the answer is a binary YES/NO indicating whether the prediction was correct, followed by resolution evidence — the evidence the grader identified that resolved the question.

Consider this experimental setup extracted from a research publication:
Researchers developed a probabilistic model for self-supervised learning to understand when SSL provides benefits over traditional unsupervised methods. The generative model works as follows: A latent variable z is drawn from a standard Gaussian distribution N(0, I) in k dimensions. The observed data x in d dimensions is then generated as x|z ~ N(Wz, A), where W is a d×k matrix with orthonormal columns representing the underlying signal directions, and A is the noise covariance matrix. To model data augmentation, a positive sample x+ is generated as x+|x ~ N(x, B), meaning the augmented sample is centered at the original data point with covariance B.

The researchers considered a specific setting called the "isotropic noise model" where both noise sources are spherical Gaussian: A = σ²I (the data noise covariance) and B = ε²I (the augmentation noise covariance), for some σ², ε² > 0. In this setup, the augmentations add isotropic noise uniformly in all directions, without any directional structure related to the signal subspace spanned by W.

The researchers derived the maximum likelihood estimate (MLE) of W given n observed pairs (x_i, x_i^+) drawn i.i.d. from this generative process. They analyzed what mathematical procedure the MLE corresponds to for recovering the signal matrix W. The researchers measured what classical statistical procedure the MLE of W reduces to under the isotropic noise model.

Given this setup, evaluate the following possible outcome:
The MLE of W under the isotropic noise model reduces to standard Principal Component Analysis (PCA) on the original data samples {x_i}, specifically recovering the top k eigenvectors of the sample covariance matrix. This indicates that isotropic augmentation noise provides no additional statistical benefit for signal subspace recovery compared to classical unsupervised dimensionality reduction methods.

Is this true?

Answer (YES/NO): YES